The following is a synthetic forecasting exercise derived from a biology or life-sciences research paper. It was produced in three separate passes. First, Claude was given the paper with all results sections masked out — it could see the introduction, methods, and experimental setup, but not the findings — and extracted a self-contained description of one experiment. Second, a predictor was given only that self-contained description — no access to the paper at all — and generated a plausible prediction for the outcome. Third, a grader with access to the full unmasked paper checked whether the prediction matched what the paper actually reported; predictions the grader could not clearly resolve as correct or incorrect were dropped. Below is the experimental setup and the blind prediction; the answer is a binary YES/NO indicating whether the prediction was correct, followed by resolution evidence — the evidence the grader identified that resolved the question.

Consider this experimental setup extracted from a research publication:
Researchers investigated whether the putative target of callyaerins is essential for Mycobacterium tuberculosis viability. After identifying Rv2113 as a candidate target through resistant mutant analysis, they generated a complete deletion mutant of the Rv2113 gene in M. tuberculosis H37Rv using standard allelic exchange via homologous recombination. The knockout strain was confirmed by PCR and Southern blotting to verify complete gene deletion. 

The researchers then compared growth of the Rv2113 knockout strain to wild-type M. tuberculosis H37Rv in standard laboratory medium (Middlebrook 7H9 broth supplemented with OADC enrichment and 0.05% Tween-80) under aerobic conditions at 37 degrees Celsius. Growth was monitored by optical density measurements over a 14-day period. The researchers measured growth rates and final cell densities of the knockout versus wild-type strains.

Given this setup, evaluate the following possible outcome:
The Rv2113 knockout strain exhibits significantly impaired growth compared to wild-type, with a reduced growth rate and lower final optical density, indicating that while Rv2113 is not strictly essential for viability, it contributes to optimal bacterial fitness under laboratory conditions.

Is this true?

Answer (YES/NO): NO